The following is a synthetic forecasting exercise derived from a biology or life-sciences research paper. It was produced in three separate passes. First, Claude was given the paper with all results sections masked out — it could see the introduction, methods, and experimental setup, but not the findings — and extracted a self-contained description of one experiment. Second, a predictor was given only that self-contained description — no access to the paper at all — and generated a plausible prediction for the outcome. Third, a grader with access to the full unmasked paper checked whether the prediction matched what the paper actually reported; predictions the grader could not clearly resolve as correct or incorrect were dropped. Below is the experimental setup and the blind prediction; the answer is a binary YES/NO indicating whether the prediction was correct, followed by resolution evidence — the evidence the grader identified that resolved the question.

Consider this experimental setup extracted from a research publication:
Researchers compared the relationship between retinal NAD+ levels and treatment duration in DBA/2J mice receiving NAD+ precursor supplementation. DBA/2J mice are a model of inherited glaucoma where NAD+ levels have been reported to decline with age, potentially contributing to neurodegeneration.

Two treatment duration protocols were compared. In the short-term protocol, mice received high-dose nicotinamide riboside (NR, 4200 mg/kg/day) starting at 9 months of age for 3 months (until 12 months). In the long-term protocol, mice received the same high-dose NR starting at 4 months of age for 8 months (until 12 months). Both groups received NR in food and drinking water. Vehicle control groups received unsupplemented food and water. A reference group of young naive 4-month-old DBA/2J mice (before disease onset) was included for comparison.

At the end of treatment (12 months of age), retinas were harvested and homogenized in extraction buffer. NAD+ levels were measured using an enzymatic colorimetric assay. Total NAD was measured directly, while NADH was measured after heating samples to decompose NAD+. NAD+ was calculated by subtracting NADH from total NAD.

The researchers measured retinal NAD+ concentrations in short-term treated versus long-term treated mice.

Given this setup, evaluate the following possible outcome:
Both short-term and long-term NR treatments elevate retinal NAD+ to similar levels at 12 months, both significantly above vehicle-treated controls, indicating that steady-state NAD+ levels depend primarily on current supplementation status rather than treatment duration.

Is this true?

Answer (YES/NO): NO